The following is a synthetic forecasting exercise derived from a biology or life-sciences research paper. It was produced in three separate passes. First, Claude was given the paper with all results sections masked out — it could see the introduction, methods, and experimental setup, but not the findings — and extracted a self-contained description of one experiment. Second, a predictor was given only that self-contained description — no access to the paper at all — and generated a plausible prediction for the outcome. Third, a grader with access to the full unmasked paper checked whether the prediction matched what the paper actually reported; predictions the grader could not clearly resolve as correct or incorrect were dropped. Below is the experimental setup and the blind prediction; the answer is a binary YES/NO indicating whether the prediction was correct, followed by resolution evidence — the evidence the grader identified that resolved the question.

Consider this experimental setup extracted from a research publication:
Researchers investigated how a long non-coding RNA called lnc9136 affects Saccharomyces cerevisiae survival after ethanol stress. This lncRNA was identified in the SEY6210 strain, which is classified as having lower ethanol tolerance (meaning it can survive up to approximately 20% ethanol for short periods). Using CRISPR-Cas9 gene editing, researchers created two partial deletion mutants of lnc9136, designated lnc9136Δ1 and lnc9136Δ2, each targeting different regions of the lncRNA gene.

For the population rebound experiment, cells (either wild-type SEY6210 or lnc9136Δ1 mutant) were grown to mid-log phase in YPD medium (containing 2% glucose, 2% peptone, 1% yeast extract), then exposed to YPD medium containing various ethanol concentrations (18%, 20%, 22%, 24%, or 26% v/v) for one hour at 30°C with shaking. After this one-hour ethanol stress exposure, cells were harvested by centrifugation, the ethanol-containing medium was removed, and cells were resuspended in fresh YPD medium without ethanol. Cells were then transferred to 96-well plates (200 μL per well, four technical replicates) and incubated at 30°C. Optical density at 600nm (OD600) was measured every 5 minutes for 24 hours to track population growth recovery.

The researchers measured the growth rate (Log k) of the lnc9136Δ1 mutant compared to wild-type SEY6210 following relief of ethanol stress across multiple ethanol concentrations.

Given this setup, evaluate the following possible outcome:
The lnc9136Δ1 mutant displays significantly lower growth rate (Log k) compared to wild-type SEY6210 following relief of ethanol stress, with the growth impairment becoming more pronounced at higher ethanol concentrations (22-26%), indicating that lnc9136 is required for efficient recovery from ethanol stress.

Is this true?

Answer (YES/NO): NO